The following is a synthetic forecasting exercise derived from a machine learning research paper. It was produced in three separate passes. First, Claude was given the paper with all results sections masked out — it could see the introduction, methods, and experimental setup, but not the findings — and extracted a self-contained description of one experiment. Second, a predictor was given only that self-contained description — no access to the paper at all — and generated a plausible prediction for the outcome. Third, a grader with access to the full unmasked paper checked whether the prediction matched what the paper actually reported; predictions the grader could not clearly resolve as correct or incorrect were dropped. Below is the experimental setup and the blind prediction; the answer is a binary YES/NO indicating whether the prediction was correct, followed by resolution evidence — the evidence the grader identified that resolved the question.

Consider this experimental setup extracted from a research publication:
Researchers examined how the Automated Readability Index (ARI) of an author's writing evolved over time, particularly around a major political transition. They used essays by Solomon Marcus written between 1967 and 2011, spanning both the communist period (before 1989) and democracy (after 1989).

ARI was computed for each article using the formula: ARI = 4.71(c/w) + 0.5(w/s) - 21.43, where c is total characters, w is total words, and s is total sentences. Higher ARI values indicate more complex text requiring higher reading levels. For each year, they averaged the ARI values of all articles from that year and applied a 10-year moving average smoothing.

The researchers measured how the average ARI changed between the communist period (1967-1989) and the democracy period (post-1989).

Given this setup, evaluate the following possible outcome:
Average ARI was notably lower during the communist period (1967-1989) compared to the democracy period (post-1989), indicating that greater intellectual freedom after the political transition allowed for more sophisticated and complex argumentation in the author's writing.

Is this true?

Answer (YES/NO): NO